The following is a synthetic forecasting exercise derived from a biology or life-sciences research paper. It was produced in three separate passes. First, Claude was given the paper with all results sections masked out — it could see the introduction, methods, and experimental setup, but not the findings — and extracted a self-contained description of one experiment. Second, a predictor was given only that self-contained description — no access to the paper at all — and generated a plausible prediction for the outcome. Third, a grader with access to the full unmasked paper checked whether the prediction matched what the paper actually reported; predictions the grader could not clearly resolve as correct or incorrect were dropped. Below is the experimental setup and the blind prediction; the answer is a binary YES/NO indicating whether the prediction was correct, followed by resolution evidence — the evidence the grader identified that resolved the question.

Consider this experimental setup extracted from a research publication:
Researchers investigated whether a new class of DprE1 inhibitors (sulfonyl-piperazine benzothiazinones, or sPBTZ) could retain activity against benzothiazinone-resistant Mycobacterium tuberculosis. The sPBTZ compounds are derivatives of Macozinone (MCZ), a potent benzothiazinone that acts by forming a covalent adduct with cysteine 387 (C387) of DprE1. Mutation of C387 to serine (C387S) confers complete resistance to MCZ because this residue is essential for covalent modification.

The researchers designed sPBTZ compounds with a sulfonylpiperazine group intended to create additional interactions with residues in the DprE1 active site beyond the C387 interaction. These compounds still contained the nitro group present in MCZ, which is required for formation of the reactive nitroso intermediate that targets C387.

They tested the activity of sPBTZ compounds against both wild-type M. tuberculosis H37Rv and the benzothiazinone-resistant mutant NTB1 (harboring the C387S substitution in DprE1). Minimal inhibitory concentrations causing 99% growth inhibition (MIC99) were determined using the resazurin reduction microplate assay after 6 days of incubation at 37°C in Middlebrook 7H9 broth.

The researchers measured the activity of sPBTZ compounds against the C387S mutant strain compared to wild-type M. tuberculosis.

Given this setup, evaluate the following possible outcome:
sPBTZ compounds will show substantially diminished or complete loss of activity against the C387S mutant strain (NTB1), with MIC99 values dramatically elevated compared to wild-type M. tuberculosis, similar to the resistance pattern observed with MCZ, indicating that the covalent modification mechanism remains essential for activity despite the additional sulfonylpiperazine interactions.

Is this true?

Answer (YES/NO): YES